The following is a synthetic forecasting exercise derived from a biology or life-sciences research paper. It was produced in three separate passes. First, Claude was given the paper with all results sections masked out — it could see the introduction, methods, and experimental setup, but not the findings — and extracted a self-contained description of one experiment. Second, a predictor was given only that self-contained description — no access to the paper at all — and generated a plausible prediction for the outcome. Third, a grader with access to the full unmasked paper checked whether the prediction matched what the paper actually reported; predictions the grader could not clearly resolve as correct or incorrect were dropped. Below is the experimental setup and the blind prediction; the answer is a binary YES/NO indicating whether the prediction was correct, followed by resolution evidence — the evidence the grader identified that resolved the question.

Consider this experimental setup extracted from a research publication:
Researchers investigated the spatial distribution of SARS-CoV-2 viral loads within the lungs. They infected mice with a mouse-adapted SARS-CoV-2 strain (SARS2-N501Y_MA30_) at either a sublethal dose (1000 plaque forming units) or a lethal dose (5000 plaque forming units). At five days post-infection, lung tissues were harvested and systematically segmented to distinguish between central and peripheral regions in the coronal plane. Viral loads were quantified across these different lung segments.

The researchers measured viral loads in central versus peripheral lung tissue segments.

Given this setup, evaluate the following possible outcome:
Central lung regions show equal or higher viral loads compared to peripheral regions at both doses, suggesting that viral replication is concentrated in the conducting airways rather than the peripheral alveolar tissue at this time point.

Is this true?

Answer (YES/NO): YES